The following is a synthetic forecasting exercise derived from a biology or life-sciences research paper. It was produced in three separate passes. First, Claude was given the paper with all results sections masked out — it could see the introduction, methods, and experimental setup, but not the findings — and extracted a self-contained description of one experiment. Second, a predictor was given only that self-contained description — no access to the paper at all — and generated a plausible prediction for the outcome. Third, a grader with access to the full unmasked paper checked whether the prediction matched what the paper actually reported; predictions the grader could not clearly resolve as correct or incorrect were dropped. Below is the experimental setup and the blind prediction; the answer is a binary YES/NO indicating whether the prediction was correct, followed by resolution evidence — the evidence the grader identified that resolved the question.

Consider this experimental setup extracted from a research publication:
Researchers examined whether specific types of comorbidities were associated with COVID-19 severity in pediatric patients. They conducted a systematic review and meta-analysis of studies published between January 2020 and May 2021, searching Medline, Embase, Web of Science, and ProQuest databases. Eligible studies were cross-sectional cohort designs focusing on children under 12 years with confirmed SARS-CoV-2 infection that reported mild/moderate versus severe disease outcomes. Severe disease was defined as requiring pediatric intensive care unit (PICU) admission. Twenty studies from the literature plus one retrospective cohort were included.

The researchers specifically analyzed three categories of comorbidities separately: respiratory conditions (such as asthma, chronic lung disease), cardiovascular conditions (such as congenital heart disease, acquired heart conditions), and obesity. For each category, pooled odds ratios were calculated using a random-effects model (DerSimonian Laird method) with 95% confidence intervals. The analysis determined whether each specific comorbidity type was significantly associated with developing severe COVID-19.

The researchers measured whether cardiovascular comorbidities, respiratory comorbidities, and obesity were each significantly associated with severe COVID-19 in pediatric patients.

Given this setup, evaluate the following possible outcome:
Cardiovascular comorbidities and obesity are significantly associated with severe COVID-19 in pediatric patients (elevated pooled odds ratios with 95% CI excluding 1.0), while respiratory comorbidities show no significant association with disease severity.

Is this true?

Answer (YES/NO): NO